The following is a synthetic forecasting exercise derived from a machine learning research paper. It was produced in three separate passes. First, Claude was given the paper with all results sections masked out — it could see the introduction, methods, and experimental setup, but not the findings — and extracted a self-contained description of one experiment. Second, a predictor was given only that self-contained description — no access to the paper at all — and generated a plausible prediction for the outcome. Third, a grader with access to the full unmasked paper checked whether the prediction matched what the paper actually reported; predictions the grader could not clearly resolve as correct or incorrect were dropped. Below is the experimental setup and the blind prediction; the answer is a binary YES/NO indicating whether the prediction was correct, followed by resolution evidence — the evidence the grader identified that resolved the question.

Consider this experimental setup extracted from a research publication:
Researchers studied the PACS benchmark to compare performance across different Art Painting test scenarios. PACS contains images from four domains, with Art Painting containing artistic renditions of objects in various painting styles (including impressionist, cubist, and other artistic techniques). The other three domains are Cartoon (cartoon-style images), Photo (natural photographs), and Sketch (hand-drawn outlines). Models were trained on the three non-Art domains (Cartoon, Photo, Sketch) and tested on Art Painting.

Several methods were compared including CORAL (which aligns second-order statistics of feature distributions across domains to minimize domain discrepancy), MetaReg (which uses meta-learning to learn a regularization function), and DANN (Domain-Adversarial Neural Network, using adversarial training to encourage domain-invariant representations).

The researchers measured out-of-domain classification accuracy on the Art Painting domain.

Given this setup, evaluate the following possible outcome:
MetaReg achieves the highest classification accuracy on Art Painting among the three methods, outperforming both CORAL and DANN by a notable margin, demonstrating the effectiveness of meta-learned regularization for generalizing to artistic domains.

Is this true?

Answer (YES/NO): NO